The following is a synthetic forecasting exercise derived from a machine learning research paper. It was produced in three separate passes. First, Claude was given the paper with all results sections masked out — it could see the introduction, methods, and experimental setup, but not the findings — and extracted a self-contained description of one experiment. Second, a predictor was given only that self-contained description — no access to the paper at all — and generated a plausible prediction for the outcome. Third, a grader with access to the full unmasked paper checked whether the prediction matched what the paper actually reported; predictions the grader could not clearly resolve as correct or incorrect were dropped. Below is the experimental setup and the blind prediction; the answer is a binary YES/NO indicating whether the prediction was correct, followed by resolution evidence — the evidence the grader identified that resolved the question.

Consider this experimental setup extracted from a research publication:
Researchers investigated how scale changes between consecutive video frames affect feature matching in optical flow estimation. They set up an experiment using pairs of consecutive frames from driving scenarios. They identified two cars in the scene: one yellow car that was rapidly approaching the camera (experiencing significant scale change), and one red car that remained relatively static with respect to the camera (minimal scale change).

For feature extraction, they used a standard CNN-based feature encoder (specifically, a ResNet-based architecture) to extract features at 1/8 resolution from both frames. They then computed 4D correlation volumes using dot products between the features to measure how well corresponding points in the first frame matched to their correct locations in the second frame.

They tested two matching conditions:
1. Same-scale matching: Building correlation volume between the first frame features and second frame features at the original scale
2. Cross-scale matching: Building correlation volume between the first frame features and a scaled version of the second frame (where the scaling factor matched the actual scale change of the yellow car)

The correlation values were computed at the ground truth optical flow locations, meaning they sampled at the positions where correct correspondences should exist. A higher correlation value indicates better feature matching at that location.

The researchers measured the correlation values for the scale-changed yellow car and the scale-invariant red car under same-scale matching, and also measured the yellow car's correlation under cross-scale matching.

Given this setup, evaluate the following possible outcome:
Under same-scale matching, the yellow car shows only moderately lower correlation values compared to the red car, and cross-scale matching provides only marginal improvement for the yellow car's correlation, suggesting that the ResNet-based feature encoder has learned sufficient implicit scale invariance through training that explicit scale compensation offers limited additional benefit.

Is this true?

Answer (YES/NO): NO